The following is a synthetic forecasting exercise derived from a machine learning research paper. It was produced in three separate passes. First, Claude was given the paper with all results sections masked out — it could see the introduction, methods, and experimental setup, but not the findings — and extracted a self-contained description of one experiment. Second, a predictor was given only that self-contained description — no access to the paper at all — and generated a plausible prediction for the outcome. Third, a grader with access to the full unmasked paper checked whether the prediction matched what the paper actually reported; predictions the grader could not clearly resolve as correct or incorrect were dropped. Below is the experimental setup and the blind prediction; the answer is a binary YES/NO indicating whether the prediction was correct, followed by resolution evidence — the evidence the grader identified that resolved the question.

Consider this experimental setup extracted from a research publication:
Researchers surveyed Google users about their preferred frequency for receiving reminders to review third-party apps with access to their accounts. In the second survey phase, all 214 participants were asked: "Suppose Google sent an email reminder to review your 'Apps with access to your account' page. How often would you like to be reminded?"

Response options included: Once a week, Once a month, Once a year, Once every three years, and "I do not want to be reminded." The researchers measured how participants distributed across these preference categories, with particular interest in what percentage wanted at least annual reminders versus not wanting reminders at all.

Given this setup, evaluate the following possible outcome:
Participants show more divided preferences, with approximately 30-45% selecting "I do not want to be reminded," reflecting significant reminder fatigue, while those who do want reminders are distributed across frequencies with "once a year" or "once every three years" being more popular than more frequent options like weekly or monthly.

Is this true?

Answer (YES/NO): NO